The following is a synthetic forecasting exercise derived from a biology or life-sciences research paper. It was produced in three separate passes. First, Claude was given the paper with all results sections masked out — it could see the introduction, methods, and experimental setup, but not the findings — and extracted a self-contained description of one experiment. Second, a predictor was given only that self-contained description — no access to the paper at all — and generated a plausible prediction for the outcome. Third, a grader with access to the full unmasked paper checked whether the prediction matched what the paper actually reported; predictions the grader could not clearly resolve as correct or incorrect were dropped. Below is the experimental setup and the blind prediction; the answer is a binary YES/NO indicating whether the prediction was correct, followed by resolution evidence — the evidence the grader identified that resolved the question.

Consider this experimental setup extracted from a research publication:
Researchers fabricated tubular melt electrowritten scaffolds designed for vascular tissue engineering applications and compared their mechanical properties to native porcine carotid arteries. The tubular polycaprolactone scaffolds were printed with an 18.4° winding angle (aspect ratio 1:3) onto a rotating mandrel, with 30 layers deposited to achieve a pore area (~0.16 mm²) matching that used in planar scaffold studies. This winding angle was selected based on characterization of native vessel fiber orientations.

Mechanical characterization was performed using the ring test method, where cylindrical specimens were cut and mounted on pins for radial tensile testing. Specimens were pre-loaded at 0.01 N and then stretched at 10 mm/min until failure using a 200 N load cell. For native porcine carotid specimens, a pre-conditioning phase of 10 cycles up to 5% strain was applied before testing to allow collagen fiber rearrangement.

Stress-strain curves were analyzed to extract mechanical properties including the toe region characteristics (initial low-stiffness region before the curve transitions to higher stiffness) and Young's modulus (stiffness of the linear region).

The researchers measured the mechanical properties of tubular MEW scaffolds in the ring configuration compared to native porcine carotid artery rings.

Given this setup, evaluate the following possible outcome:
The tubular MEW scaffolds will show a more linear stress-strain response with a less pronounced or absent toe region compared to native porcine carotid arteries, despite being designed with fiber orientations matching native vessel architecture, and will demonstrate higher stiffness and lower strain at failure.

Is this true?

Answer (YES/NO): NO